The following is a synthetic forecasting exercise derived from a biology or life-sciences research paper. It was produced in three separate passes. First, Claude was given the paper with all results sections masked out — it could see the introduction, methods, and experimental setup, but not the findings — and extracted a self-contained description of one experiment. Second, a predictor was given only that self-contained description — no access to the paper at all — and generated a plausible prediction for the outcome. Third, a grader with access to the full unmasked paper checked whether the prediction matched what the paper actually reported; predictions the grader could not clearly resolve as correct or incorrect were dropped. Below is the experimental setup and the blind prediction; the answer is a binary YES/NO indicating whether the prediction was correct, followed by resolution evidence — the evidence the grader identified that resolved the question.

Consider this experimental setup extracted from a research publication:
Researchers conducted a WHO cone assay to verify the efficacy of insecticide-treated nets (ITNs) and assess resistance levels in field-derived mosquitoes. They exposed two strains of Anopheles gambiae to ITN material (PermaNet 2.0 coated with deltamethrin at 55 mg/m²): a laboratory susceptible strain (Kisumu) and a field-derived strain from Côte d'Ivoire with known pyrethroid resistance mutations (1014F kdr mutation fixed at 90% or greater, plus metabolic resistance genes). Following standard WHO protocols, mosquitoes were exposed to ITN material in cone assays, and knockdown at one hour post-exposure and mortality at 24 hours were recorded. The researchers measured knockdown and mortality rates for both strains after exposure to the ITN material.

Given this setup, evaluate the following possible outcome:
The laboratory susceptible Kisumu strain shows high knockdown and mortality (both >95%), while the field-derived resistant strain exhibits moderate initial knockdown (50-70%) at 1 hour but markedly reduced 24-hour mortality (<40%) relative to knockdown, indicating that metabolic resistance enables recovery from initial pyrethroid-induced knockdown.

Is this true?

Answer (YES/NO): NO